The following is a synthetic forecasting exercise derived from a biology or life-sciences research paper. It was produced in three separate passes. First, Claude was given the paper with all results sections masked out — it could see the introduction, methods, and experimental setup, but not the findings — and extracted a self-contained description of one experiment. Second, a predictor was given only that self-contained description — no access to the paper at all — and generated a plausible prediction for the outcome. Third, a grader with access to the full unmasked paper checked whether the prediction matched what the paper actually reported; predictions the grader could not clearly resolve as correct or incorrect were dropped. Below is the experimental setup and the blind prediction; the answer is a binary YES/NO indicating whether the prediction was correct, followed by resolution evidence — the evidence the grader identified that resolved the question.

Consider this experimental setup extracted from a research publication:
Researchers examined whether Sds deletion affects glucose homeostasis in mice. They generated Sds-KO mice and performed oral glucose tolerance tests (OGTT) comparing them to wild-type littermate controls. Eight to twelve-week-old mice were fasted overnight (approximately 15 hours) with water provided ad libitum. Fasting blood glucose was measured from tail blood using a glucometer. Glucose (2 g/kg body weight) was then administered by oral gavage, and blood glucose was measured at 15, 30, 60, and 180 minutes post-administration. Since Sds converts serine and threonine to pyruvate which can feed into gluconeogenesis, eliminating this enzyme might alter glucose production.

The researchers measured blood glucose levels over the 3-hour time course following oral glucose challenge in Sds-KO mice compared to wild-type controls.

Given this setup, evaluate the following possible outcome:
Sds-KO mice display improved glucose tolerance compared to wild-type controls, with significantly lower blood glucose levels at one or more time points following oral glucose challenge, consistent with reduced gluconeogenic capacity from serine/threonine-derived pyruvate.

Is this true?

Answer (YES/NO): NO